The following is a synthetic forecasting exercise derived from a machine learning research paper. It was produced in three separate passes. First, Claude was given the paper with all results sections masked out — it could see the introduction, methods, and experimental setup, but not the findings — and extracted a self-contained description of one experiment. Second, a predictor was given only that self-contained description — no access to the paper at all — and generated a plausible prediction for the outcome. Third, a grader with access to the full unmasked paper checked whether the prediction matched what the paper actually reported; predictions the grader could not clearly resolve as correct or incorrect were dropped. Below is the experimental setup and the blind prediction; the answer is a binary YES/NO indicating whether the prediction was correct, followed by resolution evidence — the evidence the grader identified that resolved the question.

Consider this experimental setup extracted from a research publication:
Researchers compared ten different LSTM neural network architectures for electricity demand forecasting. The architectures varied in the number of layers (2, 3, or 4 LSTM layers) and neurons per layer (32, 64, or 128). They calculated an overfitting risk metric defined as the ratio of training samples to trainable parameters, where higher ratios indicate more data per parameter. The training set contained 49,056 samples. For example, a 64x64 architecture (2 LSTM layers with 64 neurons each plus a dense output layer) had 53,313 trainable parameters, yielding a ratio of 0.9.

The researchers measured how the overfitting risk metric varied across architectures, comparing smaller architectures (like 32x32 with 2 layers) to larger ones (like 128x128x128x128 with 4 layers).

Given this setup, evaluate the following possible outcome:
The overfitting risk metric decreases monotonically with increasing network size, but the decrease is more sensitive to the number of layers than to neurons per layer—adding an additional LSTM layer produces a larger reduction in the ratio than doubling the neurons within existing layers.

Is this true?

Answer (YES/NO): NO